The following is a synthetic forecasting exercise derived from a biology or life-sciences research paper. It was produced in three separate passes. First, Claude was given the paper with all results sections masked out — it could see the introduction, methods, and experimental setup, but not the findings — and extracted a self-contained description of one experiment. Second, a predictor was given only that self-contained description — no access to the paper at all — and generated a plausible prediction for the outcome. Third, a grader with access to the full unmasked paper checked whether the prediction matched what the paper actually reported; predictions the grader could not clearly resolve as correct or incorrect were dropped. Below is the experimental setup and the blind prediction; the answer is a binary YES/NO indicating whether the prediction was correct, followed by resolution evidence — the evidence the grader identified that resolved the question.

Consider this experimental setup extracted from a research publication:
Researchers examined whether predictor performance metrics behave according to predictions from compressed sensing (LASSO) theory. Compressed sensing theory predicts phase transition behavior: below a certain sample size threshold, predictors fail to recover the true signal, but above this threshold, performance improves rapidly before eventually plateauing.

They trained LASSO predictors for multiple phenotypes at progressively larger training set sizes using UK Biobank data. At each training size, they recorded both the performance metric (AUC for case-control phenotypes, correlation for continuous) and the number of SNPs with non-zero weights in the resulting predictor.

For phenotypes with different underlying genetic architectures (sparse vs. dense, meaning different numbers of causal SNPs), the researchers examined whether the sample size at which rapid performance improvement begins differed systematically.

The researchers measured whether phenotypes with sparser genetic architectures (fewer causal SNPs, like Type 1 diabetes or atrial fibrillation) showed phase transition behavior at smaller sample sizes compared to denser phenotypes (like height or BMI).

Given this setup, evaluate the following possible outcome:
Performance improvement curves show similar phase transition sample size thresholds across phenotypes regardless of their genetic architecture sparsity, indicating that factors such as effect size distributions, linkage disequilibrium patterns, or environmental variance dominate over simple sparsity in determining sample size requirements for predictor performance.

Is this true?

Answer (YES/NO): NO